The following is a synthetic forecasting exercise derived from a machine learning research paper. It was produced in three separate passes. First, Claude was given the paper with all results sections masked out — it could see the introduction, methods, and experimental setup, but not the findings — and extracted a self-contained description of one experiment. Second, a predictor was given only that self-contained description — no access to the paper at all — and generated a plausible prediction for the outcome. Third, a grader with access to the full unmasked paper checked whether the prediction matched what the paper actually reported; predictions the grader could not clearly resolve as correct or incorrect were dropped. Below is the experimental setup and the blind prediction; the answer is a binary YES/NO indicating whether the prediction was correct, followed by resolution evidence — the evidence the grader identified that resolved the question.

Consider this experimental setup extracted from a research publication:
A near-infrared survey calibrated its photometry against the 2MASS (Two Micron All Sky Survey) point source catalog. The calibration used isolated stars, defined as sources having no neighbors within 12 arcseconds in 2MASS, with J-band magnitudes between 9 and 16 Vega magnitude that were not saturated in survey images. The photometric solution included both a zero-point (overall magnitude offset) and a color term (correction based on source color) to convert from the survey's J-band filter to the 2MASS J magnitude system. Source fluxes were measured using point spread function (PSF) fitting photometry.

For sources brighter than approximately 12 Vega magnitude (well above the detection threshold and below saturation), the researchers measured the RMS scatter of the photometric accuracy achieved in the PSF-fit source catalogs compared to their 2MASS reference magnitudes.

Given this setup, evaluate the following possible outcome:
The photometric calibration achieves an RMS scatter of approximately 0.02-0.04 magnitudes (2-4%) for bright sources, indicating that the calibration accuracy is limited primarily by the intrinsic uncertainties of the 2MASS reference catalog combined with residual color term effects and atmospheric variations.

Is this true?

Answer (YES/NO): YES